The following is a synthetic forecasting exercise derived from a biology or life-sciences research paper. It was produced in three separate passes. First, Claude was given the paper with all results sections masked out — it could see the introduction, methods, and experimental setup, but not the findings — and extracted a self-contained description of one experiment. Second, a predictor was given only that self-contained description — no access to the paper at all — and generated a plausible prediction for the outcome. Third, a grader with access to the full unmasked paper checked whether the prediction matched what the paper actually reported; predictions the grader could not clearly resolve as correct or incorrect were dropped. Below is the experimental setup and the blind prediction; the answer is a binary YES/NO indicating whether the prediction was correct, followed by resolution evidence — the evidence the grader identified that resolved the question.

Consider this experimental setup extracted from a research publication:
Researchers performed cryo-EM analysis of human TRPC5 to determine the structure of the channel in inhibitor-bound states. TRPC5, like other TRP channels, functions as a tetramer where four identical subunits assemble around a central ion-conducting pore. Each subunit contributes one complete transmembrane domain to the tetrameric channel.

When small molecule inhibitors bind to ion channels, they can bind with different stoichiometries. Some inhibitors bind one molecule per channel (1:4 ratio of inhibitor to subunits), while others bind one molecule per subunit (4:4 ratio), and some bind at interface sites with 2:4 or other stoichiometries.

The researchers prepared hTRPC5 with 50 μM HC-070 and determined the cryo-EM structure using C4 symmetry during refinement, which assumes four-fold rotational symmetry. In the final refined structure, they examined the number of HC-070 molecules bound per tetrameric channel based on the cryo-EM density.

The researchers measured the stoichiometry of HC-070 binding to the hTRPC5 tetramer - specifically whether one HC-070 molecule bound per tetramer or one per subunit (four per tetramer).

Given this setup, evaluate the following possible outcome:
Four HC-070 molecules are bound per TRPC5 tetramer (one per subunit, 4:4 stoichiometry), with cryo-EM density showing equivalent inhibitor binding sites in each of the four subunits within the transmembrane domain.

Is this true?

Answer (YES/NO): YES